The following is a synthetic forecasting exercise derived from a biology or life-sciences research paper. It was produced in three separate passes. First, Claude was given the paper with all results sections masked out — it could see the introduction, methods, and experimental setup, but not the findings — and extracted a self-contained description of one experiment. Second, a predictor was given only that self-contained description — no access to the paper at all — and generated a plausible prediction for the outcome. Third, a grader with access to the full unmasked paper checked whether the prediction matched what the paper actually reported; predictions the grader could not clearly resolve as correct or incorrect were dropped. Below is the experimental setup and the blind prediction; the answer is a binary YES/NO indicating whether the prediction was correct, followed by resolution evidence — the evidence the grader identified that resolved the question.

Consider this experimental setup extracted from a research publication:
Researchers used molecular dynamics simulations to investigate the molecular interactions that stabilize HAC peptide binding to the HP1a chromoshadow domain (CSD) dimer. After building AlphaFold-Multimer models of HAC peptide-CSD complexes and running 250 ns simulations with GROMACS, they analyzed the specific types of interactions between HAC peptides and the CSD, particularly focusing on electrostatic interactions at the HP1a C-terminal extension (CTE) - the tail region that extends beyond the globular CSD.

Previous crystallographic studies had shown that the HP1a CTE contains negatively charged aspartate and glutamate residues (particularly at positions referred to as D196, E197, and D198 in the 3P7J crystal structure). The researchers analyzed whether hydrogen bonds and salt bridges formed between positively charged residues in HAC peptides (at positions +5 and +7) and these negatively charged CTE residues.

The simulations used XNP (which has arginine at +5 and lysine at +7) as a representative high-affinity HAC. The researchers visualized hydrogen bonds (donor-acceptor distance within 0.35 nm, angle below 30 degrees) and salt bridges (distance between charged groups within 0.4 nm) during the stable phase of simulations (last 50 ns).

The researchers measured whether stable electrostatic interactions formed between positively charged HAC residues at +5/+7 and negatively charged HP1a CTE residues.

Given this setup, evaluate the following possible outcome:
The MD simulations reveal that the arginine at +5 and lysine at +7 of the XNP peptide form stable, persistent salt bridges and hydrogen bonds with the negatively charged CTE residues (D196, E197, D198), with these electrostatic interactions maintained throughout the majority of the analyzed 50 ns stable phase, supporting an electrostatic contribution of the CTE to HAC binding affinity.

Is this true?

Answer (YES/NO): NO